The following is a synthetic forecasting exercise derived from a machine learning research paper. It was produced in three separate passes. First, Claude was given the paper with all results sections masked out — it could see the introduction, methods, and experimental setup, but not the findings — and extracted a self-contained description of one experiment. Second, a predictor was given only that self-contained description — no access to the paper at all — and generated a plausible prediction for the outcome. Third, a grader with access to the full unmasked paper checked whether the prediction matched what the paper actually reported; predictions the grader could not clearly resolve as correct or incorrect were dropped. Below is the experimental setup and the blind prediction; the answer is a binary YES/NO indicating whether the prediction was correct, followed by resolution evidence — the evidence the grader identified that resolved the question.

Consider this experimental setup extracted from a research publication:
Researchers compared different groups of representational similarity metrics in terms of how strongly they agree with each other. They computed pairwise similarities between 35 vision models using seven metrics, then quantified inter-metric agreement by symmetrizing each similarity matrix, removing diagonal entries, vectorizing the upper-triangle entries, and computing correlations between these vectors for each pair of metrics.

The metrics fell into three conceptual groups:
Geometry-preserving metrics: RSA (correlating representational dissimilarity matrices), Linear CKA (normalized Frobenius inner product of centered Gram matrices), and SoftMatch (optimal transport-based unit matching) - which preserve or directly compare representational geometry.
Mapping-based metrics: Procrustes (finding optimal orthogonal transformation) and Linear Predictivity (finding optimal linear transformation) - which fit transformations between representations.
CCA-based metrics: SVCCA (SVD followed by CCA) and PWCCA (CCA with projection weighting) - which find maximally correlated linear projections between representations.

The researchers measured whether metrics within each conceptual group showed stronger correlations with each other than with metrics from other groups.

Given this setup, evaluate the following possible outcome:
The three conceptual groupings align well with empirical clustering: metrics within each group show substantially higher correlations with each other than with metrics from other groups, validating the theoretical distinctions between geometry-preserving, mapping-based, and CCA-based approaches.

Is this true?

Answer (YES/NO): NO